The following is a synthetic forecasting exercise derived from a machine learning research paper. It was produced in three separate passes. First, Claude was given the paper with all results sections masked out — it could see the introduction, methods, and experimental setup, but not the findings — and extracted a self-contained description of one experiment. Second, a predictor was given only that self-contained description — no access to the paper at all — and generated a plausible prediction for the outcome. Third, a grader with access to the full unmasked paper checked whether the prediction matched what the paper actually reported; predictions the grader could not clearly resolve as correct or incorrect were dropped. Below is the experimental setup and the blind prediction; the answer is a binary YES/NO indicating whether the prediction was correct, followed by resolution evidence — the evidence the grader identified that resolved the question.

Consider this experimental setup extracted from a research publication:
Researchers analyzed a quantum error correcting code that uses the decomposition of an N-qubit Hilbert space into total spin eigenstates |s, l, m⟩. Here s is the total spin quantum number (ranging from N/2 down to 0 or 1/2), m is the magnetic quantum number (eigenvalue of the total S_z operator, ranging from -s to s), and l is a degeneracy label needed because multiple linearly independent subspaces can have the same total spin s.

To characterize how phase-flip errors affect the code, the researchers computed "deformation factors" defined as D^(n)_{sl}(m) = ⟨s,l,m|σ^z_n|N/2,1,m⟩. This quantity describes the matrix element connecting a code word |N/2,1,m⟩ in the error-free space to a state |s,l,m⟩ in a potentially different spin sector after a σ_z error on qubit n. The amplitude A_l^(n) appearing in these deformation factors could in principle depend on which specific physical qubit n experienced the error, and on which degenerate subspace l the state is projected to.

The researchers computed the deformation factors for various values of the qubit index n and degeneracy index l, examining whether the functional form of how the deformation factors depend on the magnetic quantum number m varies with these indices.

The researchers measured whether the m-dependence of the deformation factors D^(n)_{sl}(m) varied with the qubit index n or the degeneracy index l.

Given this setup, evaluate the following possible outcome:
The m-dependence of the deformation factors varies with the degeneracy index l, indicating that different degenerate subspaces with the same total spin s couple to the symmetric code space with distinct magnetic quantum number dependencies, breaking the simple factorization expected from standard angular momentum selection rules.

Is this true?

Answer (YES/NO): NO